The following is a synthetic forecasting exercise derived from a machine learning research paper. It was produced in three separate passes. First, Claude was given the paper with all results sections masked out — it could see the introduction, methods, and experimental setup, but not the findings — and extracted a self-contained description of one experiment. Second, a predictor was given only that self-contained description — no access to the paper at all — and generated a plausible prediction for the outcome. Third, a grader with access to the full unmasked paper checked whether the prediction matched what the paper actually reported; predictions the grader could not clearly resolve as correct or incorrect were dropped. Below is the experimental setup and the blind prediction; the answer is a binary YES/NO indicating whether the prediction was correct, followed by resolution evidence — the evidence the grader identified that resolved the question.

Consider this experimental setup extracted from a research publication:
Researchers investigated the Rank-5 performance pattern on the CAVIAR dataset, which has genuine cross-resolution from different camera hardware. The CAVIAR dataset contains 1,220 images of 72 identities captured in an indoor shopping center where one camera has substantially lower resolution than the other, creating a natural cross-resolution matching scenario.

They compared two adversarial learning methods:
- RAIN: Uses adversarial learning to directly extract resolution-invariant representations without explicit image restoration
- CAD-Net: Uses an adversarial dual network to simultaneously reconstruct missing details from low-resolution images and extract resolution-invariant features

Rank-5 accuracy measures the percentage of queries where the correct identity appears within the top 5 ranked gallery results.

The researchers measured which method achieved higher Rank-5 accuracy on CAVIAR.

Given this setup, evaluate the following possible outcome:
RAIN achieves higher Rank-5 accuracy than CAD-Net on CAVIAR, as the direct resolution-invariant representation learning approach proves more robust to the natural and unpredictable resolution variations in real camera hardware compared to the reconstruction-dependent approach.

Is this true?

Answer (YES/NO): YES